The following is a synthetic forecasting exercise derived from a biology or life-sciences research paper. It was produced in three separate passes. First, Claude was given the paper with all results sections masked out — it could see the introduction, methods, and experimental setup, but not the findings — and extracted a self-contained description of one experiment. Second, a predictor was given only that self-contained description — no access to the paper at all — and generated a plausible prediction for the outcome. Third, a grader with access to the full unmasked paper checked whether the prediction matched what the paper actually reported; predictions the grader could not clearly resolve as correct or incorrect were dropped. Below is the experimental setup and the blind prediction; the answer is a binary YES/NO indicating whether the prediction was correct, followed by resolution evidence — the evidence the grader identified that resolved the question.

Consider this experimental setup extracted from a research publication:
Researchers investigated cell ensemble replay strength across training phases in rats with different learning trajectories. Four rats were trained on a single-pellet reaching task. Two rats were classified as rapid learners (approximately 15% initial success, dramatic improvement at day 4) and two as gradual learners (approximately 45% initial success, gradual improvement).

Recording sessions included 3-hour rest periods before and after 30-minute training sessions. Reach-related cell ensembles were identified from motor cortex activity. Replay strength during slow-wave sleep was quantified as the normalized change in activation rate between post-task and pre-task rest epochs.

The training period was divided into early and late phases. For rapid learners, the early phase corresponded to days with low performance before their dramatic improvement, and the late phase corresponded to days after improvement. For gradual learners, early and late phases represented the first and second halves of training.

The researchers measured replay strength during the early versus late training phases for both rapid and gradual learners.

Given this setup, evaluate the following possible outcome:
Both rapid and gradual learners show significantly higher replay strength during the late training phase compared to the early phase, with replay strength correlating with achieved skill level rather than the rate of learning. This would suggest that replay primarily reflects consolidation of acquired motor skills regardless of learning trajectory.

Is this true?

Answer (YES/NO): NO